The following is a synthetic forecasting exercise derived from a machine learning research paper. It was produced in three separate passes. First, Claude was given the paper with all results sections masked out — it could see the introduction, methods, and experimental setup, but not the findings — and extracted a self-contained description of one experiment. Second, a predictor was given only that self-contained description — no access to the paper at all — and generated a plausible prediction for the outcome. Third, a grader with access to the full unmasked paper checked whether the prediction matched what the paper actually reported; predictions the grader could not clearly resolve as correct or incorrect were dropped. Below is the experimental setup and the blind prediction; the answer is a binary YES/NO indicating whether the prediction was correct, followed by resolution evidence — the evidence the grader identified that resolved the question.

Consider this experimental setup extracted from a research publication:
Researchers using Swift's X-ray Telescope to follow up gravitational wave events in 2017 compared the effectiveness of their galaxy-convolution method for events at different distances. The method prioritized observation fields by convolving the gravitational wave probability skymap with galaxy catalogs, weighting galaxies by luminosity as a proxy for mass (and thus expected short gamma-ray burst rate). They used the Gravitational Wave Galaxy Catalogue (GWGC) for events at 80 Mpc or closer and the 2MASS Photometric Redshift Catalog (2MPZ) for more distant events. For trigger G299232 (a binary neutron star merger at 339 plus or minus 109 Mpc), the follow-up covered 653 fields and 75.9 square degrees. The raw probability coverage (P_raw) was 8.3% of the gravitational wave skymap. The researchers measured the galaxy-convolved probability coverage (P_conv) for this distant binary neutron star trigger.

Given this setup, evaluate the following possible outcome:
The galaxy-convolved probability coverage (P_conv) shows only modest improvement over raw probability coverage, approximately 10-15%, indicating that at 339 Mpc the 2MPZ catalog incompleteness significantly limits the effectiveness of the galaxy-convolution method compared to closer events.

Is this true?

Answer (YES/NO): NO